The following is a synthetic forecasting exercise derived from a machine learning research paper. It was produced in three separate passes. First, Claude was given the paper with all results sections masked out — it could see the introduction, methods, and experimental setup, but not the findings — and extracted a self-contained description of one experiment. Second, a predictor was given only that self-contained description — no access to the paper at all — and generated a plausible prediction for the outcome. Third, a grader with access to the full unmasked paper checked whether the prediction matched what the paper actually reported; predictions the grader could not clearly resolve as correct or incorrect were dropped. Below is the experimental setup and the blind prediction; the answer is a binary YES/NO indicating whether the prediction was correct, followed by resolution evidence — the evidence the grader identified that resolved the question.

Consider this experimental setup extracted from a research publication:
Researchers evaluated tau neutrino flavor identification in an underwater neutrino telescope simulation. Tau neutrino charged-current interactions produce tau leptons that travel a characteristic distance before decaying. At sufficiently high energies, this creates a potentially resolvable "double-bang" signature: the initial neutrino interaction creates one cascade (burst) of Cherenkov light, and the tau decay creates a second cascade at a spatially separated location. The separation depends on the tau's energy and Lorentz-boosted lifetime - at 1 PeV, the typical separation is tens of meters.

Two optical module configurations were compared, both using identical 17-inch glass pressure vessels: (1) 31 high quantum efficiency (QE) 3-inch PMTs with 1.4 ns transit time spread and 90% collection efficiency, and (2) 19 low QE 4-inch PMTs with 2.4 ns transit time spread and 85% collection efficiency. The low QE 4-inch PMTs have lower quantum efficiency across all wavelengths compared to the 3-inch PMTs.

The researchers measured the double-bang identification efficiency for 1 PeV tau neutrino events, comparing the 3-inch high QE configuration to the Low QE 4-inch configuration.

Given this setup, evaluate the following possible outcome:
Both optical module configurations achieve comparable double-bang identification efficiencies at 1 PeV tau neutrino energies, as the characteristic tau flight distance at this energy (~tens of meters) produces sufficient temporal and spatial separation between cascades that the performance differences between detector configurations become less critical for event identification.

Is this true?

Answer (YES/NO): YES